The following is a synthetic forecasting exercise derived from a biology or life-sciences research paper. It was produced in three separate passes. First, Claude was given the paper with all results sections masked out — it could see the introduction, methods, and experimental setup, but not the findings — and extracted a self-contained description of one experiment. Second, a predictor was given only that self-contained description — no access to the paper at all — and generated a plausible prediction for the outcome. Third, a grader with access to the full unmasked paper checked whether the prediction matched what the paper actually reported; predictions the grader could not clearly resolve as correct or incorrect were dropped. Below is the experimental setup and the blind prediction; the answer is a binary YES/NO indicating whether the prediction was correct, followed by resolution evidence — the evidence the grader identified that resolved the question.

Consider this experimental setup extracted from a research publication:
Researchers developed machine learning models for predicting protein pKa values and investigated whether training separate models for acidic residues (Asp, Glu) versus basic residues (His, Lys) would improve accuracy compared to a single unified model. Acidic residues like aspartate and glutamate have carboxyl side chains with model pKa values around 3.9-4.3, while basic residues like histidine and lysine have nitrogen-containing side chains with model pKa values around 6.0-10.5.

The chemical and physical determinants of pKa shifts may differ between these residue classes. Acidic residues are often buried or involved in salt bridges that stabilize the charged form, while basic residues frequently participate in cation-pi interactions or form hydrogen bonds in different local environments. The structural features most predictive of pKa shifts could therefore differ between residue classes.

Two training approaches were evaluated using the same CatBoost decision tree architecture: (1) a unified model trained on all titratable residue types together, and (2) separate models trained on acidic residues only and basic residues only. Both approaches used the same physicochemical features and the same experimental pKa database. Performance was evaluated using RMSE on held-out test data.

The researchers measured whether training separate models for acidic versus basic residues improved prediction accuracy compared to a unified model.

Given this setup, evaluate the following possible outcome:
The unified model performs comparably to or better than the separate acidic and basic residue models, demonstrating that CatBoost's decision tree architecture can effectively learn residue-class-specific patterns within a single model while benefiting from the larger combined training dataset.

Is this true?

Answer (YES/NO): NO